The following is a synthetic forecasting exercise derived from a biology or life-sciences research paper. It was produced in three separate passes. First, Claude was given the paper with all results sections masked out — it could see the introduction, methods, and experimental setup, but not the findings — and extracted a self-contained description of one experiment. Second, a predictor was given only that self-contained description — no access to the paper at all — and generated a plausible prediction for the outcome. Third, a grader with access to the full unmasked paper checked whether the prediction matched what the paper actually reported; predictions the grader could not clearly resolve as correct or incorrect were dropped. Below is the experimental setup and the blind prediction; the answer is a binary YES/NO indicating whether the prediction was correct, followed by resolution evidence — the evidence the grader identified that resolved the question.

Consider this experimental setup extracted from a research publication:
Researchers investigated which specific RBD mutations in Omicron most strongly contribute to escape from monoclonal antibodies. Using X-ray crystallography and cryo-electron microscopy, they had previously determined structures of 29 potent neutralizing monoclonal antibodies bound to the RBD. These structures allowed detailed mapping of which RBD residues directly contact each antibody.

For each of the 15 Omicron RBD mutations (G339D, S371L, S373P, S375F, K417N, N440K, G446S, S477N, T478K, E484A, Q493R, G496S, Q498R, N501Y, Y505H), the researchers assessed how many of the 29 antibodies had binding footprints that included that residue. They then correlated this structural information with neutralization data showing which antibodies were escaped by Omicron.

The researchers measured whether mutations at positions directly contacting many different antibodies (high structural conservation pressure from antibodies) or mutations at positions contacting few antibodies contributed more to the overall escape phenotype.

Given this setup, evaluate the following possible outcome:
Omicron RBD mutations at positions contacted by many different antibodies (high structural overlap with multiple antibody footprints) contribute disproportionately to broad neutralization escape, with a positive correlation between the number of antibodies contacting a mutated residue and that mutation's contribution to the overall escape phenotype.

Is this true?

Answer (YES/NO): YES